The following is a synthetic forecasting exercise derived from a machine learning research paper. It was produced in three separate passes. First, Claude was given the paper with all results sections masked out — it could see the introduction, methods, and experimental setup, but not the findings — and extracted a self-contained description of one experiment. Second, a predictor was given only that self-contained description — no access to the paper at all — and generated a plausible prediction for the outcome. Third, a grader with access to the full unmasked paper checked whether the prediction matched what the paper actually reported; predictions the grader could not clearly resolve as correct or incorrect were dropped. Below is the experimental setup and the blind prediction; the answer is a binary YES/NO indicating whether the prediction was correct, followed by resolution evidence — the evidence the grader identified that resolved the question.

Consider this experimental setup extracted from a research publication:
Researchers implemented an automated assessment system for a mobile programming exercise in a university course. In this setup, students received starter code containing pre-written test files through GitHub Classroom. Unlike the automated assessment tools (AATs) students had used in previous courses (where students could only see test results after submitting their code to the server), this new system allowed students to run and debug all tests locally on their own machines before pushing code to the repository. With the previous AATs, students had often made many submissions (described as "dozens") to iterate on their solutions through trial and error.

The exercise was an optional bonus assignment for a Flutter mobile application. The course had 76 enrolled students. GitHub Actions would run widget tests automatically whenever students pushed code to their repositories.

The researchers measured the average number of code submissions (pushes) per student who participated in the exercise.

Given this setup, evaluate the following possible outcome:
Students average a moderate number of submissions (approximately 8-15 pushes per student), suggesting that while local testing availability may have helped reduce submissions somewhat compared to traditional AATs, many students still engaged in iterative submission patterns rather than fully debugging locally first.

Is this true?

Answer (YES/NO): NO